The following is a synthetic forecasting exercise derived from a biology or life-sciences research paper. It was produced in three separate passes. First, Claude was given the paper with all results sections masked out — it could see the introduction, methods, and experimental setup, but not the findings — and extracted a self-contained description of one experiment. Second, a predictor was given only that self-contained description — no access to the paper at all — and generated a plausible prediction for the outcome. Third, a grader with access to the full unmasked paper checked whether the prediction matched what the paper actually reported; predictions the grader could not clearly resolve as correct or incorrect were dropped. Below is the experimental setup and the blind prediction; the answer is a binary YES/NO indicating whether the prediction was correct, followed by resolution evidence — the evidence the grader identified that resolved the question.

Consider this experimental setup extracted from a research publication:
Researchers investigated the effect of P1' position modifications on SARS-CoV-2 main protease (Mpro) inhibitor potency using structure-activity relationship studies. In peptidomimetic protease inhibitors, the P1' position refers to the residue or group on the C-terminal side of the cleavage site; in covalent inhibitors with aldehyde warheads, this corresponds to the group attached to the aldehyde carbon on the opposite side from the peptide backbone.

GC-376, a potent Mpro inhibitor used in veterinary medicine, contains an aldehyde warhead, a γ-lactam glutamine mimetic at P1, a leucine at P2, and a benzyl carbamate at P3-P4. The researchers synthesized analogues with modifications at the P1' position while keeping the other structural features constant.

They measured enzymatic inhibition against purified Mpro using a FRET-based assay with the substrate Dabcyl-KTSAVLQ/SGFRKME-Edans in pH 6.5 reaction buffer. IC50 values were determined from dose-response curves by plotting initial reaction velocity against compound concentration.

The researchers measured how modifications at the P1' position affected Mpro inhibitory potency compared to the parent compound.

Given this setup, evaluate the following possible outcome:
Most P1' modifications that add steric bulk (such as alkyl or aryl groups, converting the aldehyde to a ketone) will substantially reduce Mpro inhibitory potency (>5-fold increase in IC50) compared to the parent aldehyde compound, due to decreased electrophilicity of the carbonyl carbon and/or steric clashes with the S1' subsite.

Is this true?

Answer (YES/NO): NO